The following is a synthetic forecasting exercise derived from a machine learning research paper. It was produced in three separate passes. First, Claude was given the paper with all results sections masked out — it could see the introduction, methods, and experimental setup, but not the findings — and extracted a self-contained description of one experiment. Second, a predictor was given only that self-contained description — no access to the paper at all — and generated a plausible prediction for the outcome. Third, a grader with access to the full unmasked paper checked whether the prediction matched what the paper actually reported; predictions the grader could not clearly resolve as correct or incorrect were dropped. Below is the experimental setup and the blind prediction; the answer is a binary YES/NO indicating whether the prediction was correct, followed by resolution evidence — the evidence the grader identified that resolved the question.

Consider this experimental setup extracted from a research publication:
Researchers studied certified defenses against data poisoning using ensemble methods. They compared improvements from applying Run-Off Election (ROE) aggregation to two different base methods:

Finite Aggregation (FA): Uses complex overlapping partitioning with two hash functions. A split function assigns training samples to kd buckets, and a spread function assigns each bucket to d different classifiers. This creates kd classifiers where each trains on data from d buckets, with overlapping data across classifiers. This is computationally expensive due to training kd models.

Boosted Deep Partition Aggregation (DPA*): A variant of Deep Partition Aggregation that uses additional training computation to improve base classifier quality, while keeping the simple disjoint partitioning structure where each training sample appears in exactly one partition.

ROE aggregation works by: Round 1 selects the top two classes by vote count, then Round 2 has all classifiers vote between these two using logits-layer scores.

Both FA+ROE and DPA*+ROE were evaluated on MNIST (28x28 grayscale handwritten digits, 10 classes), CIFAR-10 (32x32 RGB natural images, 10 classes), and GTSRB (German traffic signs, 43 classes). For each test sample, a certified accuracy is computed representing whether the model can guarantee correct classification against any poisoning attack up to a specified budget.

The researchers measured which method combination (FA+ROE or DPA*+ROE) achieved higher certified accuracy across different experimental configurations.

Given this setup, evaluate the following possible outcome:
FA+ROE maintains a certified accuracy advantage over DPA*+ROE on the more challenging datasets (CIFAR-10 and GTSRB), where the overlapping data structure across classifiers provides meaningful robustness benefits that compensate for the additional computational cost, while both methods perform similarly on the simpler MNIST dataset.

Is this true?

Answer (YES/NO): NO